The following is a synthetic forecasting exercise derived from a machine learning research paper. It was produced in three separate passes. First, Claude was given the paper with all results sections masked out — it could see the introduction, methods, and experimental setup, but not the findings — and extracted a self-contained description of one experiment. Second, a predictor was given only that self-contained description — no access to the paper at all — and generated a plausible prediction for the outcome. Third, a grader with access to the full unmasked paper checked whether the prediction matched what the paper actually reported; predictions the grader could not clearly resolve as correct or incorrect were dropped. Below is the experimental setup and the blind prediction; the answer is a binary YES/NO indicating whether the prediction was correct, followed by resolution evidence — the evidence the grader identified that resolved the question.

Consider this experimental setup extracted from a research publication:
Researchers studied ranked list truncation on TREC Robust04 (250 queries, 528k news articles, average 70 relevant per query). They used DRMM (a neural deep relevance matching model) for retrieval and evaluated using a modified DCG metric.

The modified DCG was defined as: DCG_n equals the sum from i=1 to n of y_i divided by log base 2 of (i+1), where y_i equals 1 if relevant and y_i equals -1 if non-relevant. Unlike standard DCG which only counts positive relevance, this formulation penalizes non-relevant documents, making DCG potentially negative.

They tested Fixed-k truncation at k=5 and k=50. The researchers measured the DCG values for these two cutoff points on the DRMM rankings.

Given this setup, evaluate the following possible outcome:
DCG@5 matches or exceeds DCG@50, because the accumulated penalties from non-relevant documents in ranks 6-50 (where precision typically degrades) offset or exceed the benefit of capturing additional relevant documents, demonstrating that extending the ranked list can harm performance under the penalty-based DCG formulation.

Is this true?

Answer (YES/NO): YES